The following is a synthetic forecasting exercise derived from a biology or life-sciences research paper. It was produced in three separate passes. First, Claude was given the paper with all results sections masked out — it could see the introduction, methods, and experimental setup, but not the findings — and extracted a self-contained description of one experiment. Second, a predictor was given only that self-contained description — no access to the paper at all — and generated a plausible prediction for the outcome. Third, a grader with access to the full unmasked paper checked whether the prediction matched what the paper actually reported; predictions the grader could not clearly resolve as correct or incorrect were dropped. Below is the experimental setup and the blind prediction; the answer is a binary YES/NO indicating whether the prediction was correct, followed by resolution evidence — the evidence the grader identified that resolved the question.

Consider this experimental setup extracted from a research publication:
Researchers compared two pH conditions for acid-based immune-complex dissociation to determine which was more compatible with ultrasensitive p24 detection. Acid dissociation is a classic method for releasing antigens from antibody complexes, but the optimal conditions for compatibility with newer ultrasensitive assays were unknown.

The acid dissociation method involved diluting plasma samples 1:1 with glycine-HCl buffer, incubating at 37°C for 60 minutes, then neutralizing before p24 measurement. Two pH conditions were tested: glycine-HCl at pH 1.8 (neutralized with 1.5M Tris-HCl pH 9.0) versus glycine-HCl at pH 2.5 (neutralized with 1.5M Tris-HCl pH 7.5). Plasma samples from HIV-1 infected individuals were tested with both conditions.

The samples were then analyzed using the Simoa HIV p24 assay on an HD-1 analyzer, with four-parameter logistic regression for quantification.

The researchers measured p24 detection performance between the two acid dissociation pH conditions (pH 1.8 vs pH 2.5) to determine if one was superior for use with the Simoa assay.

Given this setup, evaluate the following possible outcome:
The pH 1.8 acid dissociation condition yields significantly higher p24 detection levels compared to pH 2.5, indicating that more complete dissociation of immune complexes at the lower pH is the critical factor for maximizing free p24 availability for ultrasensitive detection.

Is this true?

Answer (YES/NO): NO